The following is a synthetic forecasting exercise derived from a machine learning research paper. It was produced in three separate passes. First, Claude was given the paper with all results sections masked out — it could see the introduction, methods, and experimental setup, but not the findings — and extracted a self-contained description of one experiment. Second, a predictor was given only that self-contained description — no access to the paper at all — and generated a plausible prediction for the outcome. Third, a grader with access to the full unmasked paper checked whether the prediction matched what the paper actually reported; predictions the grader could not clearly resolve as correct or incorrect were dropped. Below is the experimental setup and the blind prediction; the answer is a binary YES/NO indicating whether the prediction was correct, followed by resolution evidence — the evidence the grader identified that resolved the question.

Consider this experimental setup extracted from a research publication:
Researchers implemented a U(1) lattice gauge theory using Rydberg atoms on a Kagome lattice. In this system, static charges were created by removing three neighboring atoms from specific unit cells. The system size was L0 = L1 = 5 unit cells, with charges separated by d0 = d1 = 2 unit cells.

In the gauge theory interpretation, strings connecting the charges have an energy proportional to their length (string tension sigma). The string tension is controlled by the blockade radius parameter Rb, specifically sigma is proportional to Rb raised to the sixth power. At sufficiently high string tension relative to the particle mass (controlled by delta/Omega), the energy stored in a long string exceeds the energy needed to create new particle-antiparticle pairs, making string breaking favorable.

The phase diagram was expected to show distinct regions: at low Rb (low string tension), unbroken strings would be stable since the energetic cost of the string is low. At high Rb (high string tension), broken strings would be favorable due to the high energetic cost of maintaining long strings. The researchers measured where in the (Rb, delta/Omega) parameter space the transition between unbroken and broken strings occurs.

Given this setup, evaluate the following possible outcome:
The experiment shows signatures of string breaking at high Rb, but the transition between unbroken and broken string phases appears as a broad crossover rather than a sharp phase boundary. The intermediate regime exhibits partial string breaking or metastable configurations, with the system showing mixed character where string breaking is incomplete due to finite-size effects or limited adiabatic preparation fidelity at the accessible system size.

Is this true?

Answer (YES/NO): NO